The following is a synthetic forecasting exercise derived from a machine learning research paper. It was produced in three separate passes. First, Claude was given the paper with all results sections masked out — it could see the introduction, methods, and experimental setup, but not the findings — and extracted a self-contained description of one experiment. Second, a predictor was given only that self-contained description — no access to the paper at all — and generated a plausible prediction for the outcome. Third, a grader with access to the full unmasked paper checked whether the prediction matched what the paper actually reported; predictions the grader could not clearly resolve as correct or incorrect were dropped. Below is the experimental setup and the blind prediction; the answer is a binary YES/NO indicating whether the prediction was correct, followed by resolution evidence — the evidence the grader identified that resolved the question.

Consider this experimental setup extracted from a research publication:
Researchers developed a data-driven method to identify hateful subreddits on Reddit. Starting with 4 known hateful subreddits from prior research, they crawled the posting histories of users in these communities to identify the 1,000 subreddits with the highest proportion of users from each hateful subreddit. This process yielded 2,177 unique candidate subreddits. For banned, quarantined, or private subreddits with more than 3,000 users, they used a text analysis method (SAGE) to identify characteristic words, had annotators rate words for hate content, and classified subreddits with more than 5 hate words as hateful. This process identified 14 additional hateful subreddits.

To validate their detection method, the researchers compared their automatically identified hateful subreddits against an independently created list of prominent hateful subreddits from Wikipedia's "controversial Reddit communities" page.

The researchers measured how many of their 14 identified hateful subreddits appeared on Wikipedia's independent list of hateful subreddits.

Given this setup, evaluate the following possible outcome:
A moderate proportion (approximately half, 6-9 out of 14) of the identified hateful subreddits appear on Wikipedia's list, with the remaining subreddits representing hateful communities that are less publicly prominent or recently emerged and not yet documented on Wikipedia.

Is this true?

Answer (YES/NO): NO